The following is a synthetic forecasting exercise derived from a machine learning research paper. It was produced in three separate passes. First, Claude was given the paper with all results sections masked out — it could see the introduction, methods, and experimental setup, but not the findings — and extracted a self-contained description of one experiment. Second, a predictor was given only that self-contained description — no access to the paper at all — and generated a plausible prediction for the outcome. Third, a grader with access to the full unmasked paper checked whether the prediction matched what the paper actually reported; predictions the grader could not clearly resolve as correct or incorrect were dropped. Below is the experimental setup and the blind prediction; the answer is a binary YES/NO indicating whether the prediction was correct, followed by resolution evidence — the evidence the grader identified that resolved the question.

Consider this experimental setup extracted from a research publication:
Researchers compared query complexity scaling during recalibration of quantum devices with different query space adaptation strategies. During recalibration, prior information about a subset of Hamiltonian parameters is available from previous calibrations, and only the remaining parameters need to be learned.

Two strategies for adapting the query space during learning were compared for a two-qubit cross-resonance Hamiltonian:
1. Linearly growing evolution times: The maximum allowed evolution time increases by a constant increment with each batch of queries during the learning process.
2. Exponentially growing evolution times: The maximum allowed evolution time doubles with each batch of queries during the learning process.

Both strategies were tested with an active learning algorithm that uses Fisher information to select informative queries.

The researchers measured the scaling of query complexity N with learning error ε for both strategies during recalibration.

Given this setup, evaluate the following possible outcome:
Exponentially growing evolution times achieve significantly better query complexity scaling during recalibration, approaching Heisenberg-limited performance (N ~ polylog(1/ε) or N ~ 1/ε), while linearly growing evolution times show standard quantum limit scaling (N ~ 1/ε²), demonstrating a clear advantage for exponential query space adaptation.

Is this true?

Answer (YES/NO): NO